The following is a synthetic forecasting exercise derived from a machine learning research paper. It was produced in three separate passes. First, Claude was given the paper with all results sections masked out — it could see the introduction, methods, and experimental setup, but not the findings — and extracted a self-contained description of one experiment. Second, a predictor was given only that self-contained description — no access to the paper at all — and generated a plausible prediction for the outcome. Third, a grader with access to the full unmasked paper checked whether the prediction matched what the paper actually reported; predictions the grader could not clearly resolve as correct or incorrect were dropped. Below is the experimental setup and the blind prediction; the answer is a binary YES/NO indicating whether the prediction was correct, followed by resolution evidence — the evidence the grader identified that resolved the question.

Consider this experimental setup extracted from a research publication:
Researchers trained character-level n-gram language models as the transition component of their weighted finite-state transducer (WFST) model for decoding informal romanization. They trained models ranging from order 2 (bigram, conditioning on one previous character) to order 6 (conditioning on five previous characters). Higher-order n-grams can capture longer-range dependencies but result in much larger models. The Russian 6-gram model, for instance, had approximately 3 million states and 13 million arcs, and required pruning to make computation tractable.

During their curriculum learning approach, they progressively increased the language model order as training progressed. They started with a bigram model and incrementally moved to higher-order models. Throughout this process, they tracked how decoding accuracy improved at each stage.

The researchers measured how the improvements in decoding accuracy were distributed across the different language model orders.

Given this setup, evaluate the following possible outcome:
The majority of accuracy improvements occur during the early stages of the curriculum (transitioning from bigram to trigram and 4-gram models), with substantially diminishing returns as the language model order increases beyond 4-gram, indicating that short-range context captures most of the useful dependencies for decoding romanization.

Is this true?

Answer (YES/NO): NO